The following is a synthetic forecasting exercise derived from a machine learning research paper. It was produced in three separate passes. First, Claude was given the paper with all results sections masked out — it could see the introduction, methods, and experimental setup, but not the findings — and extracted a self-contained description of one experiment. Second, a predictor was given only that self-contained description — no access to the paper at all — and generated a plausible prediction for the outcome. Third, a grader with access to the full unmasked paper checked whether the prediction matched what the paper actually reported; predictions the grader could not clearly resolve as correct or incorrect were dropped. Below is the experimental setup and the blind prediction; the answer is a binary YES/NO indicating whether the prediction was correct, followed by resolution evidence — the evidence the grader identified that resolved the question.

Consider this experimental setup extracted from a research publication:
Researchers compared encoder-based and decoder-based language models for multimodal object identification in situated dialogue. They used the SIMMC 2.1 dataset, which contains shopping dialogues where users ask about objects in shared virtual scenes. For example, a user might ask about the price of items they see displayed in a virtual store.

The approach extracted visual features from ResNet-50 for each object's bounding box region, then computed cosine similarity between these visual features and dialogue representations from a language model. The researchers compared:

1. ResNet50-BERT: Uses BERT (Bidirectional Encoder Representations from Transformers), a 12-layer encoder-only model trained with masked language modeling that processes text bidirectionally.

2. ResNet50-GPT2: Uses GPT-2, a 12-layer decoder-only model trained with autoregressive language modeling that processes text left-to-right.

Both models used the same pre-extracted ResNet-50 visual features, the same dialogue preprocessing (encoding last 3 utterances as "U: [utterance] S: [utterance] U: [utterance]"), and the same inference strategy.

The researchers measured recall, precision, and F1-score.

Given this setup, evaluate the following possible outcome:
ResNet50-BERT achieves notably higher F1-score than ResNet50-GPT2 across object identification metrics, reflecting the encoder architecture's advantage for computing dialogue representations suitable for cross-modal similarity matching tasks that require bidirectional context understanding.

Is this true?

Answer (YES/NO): NO